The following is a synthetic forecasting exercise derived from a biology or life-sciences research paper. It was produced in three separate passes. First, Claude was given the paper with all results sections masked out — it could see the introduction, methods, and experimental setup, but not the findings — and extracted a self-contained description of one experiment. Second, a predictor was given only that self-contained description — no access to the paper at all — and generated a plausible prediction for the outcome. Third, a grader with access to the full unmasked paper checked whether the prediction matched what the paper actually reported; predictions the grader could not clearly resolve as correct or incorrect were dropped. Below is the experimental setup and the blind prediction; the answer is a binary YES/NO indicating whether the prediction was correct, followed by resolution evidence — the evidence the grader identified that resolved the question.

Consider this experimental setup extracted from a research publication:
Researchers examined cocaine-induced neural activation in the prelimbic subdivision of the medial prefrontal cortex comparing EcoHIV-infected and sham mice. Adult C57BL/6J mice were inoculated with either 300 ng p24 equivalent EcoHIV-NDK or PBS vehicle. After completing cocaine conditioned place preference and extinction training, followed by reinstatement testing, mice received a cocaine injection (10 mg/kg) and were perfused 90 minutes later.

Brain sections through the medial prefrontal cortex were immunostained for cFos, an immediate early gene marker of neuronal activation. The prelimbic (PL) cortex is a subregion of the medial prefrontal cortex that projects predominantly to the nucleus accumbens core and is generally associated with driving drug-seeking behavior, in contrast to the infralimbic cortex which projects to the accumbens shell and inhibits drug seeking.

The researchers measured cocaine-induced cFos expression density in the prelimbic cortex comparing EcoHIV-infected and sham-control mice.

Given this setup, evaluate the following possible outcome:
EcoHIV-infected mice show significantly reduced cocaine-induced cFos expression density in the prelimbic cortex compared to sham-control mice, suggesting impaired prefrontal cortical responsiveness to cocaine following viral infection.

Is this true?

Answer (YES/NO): NO